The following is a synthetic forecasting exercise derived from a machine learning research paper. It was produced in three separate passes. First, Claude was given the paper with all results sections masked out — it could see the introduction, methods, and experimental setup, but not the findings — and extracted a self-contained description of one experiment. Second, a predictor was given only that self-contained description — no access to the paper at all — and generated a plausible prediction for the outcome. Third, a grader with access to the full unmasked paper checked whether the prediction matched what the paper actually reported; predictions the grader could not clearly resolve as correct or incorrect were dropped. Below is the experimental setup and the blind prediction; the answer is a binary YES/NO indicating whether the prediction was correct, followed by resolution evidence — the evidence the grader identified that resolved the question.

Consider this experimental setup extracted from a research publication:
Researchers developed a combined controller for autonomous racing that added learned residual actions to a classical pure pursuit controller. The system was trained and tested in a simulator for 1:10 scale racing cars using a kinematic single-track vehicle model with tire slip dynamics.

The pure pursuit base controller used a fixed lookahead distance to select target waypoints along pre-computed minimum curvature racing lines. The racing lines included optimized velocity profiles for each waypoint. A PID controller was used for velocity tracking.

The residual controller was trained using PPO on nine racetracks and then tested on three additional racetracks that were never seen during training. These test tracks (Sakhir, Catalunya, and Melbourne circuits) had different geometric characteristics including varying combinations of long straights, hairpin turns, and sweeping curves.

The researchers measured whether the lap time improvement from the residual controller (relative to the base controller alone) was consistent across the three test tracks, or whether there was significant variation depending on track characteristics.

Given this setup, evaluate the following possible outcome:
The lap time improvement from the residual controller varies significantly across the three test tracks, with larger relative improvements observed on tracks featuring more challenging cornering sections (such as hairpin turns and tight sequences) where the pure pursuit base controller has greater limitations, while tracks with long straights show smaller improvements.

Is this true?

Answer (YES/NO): YES